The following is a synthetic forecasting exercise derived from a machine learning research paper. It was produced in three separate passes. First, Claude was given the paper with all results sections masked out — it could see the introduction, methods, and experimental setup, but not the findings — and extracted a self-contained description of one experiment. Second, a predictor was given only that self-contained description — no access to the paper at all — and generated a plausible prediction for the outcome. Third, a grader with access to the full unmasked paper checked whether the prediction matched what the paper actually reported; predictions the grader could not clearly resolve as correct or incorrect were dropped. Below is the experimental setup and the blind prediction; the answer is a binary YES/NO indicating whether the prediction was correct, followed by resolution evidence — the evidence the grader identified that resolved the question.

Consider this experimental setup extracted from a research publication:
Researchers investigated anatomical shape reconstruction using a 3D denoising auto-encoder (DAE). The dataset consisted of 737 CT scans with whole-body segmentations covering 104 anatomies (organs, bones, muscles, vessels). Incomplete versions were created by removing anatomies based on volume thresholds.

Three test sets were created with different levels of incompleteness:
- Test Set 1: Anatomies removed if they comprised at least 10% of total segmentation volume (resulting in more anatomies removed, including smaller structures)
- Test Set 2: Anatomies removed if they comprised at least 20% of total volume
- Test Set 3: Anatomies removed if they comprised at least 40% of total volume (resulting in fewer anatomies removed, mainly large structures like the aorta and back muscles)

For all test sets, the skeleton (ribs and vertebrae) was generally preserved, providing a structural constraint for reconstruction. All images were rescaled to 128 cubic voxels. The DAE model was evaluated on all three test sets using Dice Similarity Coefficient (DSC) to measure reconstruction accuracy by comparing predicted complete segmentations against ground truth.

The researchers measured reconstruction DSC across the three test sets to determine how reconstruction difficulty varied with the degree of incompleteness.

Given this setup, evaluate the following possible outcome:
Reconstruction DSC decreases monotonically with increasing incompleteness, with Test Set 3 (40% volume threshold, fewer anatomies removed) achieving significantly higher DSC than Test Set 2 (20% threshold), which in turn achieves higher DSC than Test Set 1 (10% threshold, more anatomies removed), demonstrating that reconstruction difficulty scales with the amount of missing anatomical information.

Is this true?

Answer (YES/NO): NO